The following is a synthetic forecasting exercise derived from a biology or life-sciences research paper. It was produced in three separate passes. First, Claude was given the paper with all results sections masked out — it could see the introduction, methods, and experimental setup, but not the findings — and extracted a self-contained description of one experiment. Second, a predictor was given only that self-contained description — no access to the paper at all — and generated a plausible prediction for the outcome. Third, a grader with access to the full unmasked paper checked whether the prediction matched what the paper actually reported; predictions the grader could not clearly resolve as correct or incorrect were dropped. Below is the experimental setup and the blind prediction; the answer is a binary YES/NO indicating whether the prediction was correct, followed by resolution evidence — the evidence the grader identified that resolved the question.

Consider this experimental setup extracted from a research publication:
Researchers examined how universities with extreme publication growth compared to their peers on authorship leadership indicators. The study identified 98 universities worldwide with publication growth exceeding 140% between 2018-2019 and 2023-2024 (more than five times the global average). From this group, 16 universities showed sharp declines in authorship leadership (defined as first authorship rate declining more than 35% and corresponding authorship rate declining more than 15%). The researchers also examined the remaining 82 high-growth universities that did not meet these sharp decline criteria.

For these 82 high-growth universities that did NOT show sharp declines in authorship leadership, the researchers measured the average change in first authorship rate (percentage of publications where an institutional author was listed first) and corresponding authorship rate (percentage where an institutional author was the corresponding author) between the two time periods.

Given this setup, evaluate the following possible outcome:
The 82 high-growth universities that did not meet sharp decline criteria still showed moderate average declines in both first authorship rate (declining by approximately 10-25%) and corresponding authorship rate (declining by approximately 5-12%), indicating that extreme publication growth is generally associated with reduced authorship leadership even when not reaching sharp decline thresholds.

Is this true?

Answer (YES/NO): NO